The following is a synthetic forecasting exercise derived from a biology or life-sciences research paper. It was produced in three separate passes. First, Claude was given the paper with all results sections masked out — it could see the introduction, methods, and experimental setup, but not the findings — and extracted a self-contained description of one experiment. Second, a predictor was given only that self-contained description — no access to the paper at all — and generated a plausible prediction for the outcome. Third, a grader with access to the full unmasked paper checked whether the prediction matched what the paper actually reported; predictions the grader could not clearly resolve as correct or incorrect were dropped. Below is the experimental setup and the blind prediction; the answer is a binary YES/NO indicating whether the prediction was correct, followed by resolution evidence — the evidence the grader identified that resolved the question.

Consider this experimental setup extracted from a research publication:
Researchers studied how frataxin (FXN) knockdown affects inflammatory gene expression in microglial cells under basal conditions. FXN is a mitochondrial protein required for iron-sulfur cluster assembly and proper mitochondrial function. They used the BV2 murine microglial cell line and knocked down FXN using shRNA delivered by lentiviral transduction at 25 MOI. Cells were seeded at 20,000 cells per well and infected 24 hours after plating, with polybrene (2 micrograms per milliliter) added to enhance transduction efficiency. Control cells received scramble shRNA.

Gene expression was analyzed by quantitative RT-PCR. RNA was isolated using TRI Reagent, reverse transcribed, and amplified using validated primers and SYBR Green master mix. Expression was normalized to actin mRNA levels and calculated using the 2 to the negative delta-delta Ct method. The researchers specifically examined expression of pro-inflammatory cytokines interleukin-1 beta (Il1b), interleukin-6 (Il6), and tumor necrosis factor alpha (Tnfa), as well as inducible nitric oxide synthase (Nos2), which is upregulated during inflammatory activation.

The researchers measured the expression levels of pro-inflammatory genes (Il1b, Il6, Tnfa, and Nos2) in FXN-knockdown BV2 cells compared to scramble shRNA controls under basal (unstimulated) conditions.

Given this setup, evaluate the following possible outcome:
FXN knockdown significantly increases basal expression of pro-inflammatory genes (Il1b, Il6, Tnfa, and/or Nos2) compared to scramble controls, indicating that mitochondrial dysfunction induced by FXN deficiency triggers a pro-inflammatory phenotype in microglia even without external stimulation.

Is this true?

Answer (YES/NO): NO